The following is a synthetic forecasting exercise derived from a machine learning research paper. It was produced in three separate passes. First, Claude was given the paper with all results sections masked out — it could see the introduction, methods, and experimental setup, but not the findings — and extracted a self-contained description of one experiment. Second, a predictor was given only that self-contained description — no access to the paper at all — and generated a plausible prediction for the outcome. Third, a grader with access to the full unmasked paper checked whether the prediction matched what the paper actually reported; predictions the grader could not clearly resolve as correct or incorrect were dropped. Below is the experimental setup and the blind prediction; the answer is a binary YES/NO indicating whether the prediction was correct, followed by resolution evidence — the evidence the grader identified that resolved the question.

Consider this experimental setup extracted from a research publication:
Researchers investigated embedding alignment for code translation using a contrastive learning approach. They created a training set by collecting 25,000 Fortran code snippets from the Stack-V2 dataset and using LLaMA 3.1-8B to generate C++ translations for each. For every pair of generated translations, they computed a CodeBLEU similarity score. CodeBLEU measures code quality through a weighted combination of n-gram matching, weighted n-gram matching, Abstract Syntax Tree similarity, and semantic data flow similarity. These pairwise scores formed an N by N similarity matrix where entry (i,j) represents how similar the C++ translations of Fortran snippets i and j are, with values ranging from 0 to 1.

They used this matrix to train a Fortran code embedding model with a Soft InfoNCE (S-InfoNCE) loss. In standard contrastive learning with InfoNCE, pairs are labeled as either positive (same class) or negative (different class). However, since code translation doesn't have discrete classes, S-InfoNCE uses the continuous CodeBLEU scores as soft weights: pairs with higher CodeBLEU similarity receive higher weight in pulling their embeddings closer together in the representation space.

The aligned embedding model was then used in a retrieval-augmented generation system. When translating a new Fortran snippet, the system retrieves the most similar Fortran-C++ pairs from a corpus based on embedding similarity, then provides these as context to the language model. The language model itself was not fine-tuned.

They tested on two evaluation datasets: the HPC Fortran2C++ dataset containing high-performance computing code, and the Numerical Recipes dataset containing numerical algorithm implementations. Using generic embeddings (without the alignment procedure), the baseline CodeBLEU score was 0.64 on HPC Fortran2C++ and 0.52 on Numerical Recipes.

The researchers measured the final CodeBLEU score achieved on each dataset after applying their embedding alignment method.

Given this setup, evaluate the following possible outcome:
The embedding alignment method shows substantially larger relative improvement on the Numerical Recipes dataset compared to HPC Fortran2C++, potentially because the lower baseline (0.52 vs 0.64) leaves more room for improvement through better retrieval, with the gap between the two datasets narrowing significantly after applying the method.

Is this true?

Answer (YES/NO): NO